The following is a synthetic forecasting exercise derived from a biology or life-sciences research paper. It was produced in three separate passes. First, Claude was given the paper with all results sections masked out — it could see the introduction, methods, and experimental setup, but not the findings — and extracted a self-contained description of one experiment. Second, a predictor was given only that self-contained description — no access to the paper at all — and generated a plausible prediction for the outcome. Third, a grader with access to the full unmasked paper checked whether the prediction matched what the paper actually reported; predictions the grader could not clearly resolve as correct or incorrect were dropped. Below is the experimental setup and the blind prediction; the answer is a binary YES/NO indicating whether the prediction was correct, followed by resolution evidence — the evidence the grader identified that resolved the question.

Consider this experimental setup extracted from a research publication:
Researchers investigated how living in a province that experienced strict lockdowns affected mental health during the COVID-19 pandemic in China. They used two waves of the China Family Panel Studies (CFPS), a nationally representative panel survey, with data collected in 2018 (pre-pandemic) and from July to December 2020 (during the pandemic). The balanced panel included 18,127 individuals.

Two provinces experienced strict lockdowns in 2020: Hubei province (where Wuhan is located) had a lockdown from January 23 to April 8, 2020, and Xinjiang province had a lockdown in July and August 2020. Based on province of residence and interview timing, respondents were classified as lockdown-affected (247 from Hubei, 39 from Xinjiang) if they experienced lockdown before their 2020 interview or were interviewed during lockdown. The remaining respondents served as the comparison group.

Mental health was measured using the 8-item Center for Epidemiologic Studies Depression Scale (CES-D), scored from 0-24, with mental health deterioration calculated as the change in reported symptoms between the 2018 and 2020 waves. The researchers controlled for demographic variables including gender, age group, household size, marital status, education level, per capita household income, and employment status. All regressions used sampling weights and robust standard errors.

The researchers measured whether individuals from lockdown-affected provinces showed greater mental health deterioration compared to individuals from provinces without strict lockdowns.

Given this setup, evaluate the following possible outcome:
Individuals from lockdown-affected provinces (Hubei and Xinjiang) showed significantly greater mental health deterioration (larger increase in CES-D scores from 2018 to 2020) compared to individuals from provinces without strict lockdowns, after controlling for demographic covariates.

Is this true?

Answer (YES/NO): YES